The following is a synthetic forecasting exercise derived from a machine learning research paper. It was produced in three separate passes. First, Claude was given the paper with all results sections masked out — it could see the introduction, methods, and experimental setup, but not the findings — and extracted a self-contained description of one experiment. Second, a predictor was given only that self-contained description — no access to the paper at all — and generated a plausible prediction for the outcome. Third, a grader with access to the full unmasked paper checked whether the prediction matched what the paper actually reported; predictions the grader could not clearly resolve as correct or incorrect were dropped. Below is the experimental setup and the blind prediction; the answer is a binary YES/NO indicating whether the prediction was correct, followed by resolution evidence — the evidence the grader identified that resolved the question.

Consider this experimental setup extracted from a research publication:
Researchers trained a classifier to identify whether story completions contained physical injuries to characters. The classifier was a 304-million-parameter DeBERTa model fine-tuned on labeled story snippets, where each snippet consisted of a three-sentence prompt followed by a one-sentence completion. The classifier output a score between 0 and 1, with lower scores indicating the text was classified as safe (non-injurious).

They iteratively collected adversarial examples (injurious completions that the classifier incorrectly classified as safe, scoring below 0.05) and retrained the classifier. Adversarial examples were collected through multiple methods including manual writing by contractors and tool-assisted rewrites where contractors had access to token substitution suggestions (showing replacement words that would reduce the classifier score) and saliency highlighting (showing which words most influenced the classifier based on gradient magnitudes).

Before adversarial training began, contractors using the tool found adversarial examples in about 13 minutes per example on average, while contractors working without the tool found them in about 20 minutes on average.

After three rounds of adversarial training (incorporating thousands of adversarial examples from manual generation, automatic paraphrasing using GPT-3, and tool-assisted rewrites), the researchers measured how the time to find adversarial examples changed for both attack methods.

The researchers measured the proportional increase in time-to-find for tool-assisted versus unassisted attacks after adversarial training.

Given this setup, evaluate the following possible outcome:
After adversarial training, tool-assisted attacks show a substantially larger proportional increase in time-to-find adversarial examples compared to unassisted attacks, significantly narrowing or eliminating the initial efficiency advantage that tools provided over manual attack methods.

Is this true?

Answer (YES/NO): NO